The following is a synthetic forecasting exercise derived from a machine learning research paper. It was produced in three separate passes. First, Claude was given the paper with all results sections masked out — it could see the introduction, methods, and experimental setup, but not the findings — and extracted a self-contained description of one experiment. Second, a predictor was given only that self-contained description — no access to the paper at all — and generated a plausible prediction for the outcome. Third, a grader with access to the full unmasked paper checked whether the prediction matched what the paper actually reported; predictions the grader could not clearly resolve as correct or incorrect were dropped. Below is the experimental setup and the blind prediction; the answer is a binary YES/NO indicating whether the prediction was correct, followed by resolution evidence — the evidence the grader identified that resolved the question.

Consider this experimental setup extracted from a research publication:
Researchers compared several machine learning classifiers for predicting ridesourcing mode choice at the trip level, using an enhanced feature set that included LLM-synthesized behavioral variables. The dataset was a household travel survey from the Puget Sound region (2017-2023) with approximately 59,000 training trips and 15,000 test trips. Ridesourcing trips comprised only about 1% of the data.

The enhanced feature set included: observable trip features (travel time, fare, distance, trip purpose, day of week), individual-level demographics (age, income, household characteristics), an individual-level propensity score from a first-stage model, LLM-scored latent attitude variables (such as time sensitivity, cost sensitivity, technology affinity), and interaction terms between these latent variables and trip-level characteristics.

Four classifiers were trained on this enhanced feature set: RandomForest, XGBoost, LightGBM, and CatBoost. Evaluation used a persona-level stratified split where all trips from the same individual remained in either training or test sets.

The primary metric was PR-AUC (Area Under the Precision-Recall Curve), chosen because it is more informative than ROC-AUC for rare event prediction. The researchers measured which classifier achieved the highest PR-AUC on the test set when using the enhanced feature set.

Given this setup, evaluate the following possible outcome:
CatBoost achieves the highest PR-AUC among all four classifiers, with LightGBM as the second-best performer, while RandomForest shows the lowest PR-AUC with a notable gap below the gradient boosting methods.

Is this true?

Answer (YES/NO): NO